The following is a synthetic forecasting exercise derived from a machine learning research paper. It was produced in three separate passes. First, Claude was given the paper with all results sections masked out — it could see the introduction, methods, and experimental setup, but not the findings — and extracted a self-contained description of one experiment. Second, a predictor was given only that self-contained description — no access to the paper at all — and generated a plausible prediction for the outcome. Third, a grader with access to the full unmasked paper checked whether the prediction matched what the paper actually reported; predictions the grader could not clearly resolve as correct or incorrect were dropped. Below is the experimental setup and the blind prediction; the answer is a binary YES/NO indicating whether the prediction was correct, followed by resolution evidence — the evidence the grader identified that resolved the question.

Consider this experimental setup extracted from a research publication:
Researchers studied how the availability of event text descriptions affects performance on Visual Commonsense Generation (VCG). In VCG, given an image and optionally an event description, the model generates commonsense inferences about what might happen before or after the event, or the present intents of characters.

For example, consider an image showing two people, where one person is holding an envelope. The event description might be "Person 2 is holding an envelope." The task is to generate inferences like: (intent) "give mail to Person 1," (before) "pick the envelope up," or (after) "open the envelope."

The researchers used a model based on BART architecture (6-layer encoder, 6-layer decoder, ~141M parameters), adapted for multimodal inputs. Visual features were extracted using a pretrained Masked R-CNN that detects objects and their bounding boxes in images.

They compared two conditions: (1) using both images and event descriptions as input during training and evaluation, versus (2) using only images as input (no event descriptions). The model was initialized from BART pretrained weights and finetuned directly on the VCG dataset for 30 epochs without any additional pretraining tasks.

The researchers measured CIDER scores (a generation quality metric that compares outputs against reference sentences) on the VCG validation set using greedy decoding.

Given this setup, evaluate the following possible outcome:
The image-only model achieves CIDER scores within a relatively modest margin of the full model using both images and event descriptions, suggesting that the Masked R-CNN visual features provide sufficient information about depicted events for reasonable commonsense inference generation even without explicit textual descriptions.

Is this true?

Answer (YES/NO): NO